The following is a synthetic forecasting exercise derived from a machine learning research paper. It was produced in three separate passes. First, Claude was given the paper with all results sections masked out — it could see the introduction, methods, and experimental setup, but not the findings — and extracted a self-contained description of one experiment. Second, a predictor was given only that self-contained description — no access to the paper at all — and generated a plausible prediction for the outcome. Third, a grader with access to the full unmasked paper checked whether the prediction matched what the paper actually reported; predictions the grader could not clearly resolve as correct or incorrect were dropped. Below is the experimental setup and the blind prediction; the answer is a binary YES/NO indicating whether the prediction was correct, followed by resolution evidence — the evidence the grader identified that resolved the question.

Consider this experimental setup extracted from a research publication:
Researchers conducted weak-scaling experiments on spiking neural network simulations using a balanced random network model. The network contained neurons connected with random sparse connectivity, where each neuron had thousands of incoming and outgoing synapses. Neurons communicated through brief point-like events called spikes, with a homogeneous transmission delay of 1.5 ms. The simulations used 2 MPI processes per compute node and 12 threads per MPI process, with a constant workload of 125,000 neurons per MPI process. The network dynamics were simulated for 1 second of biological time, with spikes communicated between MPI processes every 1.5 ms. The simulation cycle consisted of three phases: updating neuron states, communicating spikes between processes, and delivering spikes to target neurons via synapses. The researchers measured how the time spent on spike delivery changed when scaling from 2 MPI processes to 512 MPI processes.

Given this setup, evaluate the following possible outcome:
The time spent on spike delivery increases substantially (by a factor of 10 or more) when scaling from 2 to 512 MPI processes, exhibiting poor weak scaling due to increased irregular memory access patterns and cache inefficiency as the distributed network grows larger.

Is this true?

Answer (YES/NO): NO